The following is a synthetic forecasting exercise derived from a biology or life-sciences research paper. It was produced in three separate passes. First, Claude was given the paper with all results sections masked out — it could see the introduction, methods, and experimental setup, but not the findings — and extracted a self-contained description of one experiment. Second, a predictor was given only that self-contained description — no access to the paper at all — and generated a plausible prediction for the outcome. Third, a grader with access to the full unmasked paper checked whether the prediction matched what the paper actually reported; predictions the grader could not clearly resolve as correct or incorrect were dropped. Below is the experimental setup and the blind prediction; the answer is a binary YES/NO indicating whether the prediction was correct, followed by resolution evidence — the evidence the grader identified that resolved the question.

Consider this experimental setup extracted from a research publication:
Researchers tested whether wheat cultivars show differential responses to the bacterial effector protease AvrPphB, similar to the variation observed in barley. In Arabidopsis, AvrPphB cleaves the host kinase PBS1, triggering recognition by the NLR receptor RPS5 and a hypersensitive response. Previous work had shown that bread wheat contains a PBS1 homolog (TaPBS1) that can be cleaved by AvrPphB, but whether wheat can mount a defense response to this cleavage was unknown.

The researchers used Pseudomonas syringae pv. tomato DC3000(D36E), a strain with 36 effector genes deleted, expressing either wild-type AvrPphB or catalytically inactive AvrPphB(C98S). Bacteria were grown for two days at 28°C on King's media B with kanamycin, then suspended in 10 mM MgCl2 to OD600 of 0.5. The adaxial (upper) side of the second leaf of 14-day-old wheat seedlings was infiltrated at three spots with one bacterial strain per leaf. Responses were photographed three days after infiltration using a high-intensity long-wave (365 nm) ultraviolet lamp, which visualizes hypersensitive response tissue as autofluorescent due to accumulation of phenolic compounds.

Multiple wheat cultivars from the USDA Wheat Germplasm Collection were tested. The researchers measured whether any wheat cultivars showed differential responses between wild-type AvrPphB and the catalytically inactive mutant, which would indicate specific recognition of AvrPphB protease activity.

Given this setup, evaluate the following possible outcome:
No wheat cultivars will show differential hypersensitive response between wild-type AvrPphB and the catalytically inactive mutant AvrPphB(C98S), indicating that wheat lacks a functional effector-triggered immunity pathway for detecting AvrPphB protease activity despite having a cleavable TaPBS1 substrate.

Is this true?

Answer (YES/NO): NO